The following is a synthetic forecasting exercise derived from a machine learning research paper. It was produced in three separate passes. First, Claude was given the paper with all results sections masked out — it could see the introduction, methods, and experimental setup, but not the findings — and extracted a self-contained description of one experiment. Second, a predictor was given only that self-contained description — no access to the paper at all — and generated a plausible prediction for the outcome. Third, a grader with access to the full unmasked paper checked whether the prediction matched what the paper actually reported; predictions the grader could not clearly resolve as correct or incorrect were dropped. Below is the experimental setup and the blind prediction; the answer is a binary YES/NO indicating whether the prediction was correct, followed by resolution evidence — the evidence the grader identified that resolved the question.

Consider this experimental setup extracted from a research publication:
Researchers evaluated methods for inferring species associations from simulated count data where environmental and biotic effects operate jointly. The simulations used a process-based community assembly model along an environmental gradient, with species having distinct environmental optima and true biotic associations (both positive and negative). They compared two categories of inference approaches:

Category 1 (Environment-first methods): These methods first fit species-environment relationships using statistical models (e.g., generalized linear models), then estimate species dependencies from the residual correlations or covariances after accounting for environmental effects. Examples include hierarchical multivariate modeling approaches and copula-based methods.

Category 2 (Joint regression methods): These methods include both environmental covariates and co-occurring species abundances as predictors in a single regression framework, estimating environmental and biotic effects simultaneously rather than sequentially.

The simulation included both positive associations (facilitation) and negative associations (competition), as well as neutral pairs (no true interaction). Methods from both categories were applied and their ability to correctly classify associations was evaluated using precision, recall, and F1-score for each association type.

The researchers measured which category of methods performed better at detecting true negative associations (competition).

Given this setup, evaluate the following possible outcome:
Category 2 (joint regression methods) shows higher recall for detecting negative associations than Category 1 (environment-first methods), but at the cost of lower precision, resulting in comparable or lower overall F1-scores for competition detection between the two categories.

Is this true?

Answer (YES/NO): NO